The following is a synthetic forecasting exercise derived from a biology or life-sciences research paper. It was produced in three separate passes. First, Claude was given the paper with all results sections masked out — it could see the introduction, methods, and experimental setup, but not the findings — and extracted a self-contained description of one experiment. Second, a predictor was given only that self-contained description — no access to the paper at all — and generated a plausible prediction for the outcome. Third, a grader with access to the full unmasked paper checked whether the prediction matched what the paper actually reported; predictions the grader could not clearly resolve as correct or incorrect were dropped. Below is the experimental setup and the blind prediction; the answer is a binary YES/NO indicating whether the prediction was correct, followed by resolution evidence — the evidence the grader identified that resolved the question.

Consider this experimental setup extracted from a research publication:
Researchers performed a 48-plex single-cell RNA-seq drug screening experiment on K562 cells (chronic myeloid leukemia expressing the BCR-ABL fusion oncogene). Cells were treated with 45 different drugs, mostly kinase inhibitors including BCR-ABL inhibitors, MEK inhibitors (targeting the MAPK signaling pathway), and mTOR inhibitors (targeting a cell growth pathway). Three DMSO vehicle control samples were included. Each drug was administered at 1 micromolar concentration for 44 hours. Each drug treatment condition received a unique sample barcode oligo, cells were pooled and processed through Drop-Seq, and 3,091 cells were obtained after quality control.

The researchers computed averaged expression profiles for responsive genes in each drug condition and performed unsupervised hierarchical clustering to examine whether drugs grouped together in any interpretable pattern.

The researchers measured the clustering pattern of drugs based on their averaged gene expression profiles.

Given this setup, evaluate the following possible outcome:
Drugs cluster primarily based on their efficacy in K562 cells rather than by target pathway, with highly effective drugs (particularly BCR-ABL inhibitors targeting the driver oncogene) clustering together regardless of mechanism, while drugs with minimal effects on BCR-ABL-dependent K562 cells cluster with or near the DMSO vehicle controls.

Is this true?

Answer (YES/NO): NO